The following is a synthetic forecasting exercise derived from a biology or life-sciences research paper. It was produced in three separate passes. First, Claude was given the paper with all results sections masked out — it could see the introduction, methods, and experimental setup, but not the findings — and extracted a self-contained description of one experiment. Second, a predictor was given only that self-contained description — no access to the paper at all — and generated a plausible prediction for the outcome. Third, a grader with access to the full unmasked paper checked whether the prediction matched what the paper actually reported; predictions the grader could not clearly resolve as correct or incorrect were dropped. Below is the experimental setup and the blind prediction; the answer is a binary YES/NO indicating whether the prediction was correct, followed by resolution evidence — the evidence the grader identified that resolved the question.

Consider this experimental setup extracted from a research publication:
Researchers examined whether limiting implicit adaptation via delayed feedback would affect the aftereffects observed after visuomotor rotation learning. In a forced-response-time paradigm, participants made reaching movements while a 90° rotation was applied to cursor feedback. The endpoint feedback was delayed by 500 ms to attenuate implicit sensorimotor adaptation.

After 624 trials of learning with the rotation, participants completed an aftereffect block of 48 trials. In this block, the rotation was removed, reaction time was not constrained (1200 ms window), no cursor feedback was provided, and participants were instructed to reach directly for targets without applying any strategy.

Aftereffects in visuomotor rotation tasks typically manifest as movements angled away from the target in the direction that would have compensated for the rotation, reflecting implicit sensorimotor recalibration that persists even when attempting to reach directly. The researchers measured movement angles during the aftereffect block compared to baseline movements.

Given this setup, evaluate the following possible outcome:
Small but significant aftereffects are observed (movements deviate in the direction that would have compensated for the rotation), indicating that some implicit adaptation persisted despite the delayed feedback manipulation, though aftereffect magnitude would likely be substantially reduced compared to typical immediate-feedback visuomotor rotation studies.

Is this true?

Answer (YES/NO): YES